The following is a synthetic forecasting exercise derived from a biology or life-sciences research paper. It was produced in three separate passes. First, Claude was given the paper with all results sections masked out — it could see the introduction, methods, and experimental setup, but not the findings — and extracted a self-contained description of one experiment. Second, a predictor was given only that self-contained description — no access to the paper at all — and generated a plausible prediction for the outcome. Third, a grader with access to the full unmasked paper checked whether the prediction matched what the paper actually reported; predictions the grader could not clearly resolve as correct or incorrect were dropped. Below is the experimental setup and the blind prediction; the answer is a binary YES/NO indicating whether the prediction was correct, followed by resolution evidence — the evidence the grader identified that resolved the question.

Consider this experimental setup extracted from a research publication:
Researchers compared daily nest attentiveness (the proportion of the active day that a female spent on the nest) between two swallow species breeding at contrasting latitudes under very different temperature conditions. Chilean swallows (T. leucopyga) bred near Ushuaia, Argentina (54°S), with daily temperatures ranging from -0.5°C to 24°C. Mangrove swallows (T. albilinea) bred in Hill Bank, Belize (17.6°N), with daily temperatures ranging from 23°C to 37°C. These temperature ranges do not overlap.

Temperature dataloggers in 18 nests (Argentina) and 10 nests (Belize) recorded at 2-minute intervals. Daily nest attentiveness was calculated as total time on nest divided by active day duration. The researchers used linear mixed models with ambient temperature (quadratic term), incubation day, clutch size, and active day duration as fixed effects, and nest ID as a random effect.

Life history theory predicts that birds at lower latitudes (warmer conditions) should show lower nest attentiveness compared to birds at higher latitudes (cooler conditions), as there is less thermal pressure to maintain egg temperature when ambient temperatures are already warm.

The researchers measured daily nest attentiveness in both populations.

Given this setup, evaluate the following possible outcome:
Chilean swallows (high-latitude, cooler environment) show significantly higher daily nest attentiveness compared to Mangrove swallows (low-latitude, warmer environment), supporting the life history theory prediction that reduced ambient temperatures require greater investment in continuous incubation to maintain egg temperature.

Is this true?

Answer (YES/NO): YES